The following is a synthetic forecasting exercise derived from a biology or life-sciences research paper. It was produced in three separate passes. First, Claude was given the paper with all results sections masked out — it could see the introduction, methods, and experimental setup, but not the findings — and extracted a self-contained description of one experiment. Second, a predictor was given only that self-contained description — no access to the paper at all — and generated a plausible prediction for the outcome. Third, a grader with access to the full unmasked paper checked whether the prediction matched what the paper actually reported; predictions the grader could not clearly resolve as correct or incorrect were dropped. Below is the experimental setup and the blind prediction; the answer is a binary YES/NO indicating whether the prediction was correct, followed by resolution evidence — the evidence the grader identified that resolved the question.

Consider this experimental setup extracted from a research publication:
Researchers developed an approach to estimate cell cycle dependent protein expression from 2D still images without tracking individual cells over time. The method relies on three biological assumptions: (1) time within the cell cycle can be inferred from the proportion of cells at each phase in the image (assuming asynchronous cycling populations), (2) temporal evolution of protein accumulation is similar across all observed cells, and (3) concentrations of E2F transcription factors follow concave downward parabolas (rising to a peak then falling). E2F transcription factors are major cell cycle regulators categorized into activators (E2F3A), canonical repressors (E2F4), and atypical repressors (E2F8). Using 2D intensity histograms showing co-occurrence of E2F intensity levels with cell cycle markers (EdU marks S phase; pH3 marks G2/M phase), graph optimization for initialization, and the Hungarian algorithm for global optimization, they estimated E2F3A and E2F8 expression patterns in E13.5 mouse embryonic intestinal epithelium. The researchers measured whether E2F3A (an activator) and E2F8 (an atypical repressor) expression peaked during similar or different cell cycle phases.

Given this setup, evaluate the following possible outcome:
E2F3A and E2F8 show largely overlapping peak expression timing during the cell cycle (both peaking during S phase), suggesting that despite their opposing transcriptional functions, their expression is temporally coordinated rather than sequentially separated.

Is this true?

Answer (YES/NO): NO